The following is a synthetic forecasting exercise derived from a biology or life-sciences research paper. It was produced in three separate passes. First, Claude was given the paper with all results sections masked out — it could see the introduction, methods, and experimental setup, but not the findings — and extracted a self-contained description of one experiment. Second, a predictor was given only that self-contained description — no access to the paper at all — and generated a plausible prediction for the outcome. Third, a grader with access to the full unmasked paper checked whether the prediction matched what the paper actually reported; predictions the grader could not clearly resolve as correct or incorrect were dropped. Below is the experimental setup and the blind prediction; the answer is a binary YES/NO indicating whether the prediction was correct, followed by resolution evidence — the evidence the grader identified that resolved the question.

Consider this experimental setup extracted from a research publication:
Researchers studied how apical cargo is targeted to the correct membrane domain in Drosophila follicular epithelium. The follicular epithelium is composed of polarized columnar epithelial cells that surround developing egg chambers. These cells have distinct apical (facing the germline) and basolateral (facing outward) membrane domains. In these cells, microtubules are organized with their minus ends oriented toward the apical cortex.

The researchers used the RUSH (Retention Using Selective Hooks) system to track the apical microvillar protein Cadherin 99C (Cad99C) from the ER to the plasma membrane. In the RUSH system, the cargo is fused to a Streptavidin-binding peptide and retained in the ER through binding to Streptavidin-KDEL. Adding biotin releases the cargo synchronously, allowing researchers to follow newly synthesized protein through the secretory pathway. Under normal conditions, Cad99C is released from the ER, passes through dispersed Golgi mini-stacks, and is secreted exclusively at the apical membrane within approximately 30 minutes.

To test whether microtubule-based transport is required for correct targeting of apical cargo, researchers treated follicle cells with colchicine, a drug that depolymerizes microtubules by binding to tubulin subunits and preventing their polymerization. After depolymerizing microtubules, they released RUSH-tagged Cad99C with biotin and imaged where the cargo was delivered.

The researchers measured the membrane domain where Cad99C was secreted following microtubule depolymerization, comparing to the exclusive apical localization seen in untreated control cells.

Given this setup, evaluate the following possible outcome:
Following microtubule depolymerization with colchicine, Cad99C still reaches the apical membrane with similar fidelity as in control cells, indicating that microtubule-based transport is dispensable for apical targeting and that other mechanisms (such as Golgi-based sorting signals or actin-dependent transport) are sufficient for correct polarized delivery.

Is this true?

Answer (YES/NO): NO